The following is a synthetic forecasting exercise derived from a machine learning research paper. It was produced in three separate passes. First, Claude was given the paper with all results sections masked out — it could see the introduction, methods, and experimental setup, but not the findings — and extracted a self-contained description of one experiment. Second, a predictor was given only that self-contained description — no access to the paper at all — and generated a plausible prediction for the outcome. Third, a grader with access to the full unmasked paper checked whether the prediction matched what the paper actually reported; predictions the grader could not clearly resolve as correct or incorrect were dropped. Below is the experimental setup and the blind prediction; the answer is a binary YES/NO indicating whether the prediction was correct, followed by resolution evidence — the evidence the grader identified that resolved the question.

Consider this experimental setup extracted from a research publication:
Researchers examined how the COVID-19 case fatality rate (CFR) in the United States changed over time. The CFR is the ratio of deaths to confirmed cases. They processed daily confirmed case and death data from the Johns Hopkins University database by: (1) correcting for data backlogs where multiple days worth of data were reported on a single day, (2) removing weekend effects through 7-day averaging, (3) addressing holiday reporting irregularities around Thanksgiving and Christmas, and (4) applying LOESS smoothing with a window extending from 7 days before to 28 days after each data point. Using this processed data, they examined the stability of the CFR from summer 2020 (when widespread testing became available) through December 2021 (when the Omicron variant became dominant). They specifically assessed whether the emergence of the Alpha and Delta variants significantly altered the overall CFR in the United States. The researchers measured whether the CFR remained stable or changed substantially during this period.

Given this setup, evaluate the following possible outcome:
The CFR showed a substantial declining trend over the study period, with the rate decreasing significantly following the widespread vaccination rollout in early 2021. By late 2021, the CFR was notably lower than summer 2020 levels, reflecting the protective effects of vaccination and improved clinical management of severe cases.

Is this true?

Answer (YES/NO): NO